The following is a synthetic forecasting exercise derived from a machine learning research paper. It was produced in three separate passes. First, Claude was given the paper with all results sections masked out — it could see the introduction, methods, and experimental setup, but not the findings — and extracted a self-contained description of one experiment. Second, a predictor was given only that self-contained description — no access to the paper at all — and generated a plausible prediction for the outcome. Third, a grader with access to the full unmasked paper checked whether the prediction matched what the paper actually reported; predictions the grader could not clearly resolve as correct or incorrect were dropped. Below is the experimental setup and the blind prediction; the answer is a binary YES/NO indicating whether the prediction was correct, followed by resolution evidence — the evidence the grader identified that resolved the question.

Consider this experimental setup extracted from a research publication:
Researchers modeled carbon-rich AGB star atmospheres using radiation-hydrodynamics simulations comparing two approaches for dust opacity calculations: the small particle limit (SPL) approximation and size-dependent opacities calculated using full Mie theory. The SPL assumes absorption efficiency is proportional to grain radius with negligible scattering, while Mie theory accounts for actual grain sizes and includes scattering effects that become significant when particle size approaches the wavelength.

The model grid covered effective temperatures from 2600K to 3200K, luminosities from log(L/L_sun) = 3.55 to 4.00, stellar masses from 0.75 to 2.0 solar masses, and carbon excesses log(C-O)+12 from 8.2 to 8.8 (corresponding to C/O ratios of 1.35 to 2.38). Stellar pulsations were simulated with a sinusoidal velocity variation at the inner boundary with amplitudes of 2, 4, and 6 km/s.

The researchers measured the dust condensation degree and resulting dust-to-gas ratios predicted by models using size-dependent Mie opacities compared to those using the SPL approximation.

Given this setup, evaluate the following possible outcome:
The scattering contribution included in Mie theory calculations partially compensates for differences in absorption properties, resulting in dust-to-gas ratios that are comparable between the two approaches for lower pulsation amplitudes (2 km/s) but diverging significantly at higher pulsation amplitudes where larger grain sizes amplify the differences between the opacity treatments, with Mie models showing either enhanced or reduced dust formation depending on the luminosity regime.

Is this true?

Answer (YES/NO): NO